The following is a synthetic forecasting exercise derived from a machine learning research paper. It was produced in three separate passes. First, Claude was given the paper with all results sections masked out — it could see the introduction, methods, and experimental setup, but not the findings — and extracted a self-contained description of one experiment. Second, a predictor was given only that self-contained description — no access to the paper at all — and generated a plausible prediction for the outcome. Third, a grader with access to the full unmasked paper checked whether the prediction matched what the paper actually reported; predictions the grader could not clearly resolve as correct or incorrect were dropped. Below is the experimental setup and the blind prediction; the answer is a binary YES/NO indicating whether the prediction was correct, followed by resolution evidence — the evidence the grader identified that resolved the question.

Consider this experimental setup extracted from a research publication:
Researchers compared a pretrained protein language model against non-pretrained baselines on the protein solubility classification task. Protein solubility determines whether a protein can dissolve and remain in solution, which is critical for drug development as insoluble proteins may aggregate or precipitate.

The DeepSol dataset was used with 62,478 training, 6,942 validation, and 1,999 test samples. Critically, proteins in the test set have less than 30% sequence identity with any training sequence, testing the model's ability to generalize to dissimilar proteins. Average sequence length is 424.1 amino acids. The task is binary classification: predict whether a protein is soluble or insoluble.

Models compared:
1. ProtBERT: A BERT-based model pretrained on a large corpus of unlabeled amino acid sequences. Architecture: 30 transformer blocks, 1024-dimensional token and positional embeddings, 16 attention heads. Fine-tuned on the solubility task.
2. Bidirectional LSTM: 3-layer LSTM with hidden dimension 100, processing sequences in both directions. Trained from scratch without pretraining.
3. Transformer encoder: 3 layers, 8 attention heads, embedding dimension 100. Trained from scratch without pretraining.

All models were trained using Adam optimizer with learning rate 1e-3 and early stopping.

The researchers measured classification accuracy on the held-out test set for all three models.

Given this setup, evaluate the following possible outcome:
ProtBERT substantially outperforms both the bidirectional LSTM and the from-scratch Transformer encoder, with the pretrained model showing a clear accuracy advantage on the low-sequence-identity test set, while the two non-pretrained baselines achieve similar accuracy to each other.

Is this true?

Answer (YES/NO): NO